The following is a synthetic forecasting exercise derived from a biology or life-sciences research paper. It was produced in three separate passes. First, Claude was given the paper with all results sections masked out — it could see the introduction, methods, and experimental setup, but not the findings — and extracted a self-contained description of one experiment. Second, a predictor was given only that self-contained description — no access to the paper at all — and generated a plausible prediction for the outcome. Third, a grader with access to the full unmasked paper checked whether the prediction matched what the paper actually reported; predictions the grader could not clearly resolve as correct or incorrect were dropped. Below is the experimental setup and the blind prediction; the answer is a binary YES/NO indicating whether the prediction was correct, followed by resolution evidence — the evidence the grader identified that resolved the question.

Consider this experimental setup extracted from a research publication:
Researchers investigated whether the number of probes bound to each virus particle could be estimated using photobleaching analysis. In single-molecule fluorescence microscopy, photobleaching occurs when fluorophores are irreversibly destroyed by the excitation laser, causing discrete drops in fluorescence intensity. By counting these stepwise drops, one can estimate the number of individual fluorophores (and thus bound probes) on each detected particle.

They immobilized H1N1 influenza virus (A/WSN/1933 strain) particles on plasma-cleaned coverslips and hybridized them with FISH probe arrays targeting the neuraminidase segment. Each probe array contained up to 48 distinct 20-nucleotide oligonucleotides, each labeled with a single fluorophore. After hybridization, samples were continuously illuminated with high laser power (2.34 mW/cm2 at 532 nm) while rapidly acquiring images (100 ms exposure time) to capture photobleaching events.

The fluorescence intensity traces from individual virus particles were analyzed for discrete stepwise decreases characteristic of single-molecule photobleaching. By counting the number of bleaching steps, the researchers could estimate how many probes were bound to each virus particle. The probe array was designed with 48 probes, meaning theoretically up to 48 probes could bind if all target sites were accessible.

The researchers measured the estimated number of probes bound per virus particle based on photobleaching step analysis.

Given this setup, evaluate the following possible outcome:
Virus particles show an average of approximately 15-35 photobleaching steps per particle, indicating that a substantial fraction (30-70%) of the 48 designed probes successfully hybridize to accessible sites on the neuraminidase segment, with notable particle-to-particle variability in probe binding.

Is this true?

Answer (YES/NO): NO